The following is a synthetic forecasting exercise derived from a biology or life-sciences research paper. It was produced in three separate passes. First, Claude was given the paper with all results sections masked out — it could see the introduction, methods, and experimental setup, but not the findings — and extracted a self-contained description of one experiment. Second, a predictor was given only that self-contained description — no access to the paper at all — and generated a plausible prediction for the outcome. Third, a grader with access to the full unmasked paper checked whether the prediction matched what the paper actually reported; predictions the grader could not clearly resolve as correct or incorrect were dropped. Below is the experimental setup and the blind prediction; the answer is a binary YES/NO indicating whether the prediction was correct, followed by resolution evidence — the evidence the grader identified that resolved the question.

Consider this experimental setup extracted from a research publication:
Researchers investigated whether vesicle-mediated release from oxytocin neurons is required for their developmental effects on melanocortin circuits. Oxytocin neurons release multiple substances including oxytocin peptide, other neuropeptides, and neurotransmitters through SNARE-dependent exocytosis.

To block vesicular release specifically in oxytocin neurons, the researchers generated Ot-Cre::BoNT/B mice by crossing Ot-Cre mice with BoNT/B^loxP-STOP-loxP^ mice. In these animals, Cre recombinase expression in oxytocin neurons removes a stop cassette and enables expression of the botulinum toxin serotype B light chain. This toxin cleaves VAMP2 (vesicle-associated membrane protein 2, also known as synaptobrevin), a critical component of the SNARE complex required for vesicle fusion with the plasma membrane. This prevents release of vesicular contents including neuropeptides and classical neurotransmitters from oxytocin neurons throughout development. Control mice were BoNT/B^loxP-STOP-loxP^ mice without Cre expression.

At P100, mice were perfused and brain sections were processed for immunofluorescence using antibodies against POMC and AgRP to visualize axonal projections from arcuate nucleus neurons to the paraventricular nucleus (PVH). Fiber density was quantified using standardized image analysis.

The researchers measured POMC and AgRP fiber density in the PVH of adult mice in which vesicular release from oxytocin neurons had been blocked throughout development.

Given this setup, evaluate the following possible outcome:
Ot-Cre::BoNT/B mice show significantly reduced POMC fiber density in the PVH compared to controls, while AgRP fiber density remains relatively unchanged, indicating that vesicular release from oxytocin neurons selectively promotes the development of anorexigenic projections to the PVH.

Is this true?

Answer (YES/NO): NO